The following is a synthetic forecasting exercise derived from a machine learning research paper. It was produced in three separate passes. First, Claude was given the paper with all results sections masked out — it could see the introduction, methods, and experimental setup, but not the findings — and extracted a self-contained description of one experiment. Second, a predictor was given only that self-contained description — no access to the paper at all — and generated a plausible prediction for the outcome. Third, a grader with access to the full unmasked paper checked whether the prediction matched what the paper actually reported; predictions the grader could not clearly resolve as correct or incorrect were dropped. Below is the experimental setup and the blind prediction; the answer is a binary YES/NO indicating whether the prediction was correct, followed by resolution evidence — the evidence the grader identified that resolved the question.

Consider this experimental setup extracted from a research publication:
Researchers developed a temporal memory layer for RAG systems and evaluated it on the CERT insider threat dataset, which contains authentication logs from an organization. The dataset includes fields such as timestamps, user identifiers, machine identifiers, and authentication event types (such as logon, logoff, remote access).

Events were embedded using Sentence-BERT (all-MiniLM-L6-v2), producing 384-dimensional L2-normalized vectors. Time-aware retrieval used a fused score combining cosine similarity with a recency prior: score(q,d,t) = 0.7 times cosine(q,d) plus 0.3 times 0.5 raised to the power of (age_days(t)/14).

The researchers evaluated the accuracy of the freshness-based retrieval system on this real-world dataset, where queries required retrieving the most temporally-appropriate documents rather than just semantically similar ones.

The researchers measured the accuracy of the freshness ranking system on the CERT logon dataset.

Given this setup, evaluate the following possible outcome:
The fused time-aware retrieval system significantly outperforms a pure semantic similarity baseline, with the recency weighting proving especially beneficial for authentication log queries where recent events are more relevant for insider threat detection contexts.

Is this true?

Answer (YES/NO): YES